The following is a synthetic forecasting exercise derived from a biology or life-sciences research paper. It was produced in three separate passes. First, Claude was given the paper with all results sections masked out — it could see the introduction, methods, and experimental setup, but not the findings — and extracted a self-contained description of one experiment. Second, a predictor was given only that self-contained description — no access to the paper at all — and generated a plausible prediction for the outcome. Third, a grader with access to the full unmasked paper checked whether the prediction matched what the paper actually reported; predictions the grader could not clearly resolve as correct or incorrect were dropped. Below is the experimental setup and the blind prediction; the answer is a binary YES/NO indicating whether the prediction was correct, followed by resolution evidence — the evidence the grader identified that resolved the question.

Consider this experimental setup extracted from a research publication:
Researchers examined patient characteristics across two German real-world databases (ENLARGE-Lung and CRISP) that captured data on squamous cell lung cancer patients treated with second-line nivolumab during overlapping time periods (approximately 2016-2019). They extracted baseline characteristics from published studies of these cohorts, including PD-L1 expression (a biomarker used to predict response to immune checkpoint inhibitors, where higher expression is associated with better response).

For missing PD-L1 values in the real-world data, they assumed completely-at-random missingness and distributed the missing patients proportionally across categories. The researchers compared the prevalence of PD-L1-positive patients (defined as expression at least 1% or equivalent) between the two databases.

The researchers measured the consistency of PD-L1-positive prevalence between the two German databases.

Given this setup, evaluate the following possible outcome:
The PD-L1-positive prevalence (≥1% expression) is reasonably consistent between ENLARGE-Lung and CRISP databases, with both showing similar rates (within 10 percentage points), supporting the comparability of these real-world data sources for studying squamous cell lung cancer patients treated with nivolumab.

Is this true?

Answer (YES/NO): NO